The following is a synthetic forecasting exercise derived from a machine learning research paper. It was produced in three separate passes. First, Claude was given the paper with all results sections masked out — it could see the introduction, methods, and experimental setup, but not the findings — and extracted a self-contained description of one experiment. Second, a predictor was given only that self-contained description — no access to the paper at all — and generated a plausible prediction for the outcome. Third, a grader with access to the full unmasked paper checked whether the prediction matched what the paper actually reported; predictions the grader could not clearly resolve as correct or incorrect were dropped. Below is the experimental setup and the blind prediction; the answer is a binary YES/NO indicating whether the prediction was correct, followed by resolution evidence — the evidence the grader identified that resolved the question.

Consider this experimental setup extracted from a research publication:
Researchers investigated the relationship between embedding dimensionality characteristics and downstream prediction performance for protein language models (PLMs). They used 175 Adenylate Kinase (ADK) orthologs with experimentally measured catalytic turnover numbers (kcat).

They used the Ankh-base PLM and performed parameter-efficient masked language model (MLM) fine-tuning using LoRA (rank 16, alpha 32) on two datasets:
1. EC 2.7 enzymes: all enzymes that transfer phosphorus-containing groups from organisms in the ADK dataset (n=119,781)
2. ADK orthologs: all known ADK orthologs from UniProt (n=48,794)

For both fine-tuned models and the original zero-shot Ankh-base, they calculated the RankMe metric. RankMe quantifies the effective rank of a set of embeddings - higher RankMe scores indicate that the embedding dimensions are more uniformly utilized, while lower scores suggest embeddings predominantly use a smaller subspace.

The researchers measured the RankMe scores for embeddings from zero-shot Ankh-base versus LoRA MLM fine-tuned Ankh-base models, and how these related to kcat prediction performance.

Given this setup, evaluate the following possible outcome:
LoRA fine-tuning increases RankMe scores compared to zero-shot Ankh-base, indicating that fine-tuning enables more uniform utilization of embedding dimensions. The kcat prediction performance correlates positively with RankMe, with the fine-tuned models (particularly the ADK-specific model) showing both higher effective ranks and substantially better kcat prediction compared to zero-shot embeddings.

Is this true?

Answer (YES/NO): NO